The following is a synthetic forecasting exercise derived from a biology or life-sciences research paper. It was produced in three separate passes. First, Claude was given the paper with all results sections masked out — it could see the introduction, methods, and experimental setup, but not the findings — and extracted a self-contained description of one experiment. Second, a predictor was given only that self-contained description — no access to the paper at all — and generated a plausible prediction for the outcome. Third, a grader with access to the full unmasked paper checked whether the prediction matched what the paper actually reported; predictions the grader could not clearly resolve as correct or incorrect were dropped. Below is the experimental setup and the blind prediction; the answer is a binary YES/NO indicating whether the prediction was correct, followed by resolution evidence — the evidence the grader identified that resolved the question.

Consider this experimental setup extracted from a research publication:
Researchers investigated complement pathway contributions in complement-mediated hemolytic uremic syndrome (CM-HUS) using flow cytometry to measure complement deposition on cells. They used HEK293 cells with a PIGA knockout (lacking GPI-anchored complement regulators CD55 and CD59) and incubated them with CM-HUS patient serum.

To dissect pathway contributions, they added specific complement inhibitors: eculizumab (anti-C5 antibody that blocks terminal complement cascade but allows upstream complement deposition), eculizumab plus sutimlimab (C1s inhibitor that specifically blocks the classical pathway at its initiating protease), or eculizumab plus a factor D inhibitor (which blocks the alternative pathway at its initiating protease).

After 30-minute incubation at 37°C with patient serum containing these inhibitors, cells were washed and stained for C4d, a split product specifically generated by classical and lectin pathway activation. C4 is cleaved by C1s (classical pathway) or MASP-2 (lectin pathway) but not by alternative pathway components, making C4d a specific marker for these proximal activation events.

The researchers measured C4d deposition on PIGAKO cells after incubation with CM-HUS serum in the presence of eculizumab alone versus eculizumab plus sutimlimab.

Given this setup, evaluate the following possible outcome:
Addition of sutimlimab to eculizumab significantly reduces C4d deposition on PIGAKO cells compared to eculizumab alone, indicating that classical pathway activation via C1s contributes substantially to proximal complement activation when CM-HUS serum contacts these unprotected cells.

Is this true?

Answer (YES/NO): YES